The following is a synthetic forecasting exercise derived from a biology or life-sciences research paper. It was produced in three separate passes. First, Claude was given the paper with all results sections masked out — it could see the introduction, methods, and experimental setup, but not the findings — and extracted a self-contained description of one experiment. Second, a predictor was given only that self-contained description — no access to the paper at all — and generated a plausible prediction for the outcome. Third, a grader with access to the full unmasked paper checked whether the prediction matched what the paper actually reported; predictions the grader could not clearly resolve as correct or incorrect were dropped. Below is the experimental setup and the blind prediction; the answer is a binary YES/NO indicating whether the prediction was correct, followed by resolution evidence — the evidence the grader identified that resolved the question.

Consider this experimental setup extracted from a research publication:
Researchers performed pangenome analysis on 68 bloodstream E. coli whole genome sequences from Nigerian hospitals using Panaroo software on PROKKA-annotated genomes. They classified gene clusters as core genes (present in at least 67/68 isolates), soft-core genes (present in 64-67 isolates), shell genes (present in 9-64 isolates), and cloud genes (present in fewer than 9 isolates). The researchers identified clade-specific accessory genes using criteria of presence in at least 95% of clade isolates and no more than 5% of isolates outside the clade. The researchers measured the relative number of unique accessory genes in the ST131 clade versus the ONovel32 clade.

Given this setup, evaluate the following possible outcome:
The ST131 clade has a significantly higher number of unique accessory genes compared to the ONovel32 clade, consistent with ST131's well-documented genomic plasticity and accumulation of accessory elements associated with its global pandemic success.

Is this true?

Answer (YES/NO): YES